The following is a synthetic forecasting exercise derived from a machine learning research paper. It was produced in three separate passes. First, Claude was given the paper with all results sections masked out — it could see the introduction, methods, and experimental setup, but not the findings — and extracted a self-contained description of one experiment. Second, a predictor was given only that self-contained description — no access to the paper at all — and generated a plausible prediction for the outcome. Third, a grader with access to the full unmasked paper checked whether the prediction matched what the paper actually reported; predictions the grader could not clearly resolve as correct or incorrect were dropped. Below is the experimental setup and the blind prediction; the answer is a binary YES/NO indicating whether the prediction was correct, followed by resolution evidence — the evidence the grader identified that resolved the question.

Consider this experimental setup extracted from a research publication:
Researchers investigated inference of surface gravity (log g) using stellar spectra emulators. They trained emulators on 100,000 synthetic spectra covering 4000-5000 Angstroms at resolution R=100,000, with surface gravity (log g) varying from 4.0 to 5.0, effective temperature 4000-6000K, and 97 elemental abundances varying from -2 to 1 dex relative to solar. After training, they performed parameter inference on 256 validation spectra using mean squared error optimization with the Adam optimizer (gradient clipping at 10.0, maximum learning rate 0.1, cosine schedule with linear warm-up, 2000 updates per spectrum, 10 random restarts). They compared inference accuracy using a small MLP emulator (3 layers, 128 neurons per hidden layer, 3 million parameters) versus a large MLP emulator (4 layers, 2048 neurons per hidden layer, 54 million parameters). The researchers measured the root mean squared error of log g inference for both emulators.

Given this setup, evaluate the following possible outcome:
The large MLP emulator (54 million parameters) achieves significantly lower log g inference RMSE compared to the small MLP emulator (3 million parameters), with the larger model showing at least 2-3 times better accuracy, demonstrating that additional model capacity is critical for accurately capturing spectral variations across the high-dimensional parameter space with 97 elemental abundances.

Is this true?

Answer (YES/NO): YES